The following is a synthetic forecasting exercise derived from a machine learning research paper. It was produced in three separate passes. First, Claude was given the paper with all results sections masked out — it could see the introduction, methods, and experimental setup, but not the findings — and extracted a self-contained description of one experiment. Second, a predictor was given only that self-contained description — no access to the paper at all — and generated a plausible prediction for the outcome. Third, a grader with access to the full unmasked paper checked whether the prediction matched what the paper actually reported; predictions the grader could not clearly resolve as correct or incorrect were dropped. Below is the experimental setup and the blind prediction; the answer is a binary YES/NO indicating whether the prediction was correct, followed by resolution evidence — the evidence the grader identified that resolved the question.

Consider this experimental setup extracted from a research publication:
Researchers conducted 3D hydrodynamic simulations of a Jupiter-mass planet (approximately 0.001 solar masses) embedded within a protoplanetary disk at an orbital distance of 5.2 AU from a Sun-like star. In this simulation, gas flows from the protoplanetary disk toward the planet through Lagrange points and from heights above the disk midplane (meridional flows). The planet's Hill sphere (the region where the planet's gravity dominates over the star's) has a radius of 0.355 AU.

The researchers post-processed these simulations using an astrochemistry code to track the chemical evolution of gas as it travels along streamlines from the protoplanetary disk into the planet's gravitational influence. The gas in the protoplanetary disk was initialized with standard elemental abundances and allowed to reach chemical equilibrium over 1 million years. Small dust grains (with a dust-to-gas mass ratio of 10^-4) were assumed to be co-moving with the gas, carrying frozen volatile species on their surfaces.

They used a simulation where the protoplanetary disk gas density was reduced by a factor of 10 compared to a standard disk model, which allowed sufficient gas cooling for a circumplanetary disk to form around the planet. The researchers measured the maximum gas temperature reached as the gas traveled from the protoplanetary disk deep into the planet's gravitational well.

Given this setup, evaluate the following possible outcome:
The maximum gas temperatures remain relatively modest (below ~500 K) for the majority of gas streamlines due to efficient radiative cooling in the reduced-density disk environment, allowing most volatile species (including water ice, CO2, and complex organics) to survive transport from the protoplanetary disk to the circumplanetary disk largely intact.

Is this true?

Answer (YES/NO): NO